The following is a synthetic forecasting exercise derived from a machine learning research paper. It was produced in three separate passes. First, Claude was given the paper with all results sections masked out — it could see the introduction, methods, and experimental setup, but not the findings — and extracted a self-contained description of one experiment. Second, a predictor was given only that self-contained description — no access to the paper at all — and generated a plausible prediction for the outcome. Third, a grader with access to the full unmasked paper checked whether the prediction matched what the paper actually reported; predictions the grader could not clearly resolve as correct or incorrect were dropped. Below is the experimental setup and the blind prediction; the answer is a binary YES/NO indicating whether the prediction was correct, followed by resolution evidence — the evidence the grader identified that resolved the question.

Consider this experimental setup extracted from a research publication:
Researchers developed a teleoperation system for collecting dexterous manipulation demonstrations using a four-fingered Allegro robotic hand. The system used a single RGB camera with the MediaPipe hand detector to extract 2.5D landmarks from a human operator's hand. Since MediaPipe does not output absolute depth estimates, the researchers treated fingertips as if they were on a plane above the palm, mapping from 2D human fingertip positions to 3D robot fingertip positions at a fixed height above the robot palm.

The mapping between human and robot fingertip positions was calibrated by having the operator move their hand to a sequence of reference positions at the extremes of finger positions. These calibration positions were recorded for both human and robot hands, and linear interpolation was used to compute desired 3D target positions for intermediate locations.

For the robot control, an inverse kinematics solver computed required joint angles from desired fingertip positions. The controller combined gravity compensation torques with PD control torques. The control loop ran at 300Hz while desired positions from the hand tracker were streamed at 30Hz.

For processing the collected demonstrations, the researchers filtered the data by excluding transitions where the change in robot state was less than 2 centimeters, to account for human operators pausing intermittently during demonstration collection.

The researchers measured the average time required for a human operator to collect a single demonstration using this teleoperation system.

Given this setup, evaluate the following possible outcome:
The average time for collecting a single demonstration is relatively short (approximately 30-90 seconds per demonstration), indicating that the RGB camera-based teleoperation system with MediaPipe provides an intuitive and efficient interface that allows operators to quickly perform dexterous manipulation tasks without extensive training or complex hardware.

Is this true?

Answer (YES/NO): NO